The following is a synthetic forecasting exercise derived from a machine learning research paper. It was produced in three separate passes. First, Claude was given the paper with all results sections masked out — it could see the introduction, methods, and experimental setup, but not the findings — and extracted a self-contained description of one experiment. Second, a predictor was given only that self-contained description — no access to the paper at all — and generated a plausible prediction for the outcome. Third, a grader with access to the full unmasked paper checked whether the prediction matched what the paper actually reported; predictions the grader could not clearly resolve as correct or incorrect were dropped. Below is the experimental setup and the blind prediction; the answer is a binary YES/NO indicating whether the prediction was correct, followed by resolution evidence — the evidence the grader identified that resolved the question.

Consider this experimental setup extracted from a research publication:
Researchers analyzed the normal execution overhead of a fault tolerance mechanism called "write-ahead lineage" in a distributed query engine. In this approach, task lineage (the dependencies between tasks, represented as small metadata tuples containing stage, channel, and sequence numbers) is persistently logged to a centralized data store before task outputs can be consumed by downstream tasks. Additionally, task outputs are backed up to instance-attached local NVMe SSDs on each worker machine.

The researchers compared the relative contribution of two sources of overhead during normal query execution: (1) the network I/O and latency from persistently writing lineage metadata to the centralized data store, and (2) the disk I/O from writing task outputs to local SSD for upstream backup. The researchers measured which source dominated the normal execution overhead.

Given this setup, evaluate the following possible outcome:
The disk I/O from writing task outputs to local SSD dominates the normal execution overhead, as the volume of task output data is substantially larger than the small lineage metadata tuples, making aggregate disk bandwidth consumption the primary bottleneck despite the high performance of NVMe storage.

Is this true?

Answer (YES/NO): YES